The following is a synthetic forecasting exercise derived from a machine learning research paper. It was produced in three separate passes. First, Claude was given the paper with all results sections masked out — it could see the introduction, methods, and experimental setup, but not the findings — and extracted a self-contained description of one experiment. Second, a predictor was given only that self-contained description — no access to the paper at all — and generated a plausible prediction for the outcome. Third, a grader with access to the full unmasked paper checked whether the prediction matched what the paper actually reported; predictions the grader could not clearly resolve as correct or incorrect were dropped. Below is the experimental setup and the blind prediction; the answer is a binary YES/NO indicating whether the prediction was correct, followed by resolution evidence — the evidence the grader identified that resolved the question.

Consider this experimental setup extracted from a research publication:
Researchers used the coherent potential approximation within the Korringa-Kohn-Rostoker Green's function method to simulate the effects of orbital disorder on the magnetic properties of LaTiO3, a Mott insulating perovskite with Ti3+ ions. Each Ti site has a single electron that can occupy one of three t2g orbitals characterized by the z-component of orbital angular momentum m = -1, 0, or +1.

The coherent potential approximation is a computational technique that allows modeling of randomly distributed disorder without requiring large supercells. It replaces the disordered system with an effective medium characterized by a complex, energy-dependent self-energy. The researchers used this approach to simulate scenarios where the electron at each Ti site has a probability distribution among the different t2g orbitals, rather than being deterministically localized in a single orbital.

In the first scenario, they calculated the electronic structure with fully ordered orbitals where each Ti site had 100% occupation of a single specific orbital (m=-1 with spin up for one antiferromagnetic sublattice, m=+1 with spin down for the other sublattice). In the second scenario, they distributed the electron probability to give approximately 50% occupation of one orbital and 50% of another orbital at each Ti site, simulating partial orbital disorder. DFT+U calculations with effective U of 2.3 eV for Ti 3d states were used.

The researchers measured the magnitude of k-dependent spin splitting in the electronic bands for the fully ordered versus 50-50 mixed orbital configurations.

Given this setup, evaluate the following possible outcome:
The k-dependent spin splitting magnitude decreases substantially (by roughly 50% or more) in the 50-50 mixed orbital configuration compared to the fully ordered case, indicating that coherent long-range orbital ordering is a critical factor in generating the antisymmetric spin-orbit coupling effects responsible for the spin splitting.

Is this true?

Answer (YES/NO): YES